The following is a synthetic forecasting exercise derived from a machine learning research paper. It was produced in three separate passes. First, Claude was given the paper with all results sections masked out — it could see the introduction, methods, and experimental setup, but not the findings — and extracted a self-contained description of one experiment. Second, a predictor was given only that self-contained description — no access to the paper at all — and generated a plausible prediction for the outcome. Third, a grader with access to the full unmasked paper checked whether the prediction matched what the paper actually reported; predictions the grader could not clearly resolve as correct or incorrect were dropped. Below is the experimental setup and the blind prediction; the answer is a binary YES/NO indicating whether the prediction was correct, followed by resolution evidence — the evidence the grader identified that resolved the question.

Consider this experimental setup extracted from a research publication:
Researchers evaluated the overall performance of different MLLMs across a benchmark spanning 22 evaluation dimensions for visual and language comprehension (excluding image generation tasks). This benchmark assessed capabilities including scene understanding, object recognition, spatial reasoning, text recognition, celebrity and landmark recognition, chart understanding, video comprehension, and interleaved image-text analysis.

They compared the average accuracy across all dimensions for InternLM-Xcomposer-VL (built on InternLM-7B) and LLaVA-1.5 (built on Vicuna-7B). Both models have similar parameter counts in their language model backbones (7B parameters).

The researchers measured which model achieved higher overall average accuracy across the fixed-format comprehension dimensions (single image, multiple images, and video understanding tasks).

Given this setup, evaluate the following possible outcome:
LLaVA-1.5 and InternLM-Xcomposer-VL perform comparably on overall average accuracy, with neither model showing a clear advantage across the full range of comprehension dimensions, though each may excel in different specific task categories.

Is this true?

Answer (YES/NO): NO